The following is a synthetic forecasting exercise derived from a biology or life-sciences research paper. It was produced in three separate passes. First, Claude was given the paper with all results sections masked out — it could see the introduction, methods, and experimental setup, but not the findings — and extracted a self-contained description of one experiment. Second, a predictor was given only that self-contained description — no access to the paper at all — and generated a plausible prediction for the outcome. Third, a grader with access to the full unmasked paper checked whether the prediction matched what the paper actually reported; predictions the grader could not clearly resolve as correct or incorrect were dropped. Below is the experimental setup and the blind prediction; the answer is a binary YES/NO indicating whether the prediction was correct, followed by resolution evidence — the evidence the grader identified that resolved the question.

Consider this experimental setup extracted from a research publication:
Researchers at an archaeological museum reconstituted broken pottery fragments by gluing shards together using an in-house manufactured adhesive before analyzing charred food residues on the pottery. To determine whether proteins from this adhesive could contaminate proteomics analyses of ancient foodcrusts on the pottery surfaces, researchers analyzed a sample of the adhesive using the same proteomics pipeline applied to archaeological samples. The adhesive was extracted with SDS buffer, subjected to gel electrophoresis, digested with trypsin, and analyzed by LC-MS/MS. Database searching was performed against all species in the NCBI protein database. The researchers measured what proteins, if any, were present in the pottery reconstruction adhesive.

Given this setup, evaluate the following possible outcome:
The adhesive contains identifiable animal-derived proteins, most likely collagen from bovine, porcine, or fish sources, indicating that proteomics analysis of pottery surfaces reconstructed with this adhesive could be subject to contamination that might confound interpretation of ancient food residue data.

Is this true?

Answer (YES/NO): YES